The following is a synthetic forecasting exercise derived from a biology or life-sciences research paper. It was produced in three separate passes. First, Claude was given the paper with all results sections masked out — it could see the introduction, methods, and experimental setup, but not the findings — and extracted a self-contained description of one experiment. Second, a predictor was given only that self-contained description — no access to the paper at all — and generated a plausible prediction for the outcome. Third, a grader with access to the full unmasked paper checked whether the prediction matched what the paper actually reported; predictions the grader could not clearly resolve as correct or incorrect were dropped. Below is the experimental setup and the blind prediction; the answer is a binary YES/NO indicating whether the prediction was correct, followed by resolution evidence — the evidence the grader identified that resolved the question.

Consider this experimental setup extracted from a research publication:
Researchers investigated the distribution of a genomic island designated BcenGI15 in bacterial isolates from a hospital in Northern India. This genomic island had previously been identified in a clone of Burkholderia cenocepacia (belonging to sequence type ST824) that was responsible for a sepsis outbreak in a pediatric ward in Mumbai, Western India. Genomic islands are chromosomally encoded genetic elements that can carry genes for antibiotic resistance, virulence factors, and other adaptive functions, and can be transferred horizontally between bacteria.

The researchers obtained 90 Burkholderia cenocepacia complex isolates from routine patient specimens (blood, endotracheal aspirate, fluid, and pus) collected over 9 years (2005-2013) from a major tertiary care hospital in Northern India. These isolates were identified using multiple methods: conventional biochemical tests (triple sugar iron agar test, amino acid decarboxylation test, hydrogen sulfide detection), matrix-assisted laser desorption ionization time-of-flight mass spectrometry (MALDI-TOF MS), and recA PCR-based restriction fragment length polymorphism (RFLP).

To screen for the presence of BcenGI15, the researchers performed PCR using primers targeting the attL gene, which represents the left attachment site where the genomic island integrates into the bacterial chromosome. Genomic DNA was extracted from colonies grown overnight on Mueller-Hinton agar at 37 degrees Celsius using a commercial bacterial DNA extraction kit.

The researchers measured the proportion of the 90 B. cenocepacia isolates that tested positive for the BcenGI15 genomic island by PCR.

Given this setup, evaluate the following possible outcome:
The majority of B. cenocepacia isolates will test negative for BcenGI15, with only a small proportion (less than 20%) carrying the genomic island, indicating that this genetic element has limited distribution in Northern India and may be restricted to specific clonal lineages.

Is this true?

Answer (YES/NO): YES